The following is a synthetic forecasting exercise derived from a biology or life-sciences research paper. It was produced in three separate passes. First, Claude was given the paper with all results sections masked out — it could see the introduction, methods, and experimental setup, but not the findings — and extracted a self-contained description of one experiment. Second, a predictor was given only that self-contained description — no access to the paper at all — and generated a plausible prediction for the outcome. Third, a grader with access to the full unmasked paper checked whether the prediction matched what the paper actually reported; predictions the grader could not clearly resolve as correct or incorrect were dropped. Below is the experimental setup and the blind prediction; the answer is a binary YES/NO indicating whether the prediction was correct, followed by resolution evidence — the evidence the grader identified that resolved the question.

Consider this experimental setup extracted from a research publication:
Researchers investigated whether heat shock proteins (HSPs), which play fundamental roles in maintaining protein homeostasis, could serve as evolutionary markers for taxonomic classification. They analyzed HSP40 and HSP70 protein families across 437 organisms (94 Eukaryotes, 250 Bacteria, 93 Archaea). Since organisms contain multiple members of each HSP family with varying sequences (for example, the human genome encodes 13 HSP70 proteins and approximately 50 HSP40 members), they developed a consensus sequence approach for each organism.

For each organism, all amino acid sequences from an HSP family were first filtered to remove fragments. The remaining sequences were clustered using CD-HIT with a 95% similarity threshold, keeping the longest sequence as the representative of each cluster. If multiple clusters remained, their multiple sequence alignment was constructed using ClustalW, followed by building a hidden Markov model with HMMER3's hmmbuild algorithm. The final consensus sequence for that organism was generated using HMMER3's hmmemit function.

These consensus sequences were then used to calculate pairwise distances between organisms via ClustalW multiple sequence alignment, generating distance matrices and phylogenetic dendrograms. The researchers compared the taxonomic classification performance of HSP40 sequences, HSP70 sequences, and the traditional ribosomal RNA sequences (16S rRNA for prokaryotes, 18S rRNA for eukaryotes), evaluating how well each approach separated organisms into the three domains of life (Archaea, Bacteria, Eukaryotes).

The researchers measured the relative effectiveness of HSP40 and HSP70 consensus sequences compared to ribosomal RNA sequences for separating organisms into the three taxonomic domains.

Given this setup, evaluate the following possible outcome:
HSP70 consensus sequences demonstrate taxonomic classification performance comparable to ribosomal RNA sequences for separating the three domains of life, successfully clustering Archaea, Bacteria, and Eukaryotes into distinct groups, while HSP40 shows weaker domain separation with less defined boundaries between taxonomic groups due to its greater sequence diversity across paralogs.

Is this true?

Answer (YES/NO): NO